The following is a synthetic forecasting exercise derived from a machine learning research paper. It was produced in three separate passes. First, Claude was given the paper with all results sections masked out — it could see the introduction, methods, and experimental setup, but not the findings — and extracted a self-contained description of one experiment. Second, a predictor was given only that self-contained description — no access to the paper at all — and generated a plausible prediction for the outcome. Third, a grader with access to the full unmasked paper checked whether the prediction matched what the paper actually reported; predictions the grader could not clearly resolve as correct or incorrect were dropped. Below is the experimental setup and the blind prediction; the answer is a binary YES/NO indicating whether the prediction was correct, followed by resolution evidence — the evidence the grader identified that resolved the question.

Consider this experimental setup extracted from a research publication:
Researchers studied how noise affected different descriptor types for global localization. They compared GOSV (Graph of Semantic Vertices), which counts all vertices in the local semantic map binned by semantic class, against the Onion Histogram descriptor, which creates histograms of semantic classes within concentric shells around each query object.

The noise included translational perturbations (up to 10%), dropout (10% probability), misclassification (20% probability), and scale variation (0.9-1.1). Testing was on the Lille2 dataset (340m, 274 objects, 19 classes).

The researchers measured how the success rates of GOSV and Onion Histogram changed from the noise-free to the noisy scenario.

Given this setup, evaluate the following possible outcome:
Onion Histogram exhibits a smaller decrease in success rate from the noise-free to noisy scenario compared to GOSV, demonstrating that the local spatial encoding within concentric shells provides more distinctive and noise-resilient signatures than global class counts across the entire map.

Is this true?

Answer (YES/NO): YES